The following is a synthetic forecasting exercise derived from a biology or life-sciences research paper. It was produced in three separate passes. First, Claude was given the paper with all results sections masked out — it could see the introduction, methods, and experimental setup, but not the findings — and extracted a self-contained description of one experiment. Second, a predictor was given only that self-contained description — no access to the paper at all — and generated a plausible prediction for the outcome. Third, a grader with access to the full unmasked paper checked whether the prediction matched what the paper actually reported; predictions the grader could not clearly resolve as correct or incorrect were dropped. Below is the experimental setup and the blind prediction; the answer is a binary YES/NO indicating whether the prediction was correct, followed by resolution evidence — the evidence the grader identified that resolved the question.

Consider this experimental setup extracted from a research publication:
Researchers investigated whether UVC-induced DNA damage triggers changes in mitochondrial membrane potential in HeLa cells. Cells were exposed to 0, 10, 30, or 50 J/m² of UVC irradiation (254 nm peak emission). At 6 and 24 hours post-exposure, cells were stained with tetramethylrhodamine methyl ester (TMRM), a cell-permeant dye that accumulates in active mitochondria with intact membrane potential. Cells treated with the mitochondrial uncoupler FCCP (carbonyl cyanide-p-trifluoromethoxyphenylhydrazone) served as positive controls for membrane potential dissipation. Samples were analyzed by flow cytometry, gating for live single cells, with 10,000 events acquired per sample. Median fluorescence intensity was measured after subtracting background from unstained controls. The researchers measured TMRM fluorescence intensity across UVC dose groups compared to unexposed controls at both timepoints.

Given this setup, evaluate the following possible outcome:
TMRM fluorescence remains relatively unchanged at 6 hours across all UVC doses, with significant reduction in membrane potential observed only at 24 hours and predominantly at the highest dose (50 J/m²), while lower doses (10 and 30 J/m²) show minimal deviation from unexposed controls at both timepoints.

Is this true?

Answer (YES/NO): NO